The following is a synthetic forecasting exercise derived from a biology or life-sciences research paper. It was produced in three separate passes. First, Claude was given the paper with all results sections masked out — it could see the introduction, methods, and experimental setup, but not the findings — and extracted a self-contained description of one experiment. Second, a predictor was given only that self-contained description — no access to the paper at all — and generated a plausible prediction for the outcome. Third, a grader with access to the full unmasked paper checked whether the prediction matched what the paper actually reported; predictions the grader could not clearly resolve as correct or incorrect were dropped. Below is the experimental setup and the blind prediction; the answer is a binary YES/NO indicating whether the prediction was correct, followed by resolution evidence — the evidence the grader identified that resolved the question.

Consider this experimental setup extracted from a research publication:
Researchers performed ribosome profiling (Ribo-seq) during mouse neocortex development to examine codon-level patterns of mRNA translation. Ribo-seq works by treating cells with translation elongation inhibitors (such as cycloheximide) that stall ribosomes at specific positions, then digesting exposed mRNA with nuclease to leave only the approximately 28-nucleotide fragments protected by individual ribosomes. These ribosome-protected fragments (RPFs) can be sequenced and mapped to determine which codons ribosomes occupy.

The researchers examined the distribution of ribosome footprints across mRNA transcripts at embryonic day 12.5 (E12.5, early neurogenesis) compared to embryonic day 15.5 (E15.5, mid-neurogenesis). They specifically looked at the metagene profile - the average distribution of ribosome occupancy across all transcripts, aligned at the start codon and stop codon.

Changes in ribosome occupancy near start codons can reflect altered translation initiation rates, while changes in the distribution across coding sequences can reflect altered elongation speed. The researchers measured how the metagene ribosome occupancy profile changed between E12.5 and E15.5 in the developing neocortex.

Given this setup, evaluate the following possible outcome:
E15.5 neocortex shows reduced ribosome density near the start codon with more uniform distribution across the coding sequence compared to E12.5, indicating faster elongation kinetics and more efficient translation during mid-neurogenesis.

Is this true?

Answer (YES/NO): NO